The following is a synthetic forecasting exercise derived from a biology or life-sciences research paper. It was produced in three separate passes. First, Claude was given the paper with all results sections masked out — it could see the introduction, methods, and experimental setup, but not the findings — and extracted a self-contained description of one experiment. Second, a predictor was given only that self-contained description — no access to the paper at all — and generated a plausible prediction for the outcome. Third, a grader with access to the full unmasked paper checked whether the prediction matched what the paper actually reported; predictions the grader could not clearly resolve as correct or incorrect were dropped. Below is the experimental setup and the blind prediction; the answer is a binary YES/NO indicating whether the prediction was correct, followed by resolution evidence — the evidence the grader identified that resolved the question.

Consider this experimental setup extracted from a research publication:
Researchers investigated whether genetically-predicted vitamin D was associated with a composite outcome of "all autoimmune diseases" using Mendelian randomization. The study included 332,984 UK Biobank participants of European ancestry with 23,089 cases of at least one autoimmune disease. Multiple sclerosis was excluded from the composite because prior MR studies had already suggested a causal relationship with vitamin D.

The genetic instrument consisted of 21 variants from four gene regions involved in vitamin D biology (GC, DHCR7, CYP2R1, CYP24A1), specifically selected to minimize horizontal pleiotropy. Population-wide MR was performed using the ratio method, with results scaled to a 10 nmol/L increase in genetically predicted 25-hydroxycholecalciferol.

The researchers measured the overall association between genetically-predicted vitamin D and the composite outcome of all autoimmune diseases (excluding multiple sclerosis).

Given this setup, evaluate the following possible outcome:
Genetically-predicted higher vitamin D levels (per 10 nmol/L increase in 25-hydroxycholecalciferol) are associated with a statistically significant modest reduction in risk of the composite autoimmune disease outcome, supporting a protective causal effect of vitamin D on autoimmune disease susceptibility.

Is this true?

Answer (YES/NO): NO